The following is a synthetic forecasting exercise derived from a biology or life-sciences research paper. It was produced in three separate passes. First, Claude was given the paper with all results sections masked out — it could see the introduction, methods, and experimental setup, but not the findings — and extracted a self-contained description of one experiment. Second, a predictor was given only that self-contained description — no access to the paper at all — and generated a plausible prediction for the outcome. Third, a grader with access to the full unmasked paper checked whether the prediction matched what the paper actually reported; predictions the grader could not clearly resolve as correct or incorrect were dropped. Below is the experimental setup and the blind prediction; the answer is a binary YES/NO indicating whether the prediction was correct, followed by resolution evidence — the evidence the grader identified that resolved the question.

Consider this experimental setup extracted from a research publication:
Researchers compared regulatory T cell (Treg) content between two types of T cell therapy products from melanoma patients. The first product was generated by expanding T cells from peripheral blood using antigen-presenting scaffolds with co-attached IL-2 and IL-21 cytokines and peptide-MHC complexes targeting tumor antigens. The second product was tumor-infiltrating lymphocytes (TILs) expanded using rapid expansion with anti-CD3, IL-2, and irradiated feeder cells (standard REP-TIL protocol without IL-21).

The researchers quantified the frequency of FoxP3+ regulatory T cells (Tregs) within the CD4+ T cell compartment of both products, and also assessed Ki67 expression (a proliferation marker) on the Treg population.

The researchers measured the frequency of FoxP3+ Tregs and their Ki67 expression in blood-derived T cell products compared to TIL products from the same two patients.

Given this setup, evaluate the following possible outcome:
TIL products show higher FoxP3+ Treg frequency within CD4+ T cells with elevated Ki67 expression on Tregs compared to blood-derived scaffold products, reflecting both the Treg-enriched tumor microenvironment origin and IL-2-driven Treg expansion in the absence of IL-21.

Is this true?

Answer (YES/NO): NO